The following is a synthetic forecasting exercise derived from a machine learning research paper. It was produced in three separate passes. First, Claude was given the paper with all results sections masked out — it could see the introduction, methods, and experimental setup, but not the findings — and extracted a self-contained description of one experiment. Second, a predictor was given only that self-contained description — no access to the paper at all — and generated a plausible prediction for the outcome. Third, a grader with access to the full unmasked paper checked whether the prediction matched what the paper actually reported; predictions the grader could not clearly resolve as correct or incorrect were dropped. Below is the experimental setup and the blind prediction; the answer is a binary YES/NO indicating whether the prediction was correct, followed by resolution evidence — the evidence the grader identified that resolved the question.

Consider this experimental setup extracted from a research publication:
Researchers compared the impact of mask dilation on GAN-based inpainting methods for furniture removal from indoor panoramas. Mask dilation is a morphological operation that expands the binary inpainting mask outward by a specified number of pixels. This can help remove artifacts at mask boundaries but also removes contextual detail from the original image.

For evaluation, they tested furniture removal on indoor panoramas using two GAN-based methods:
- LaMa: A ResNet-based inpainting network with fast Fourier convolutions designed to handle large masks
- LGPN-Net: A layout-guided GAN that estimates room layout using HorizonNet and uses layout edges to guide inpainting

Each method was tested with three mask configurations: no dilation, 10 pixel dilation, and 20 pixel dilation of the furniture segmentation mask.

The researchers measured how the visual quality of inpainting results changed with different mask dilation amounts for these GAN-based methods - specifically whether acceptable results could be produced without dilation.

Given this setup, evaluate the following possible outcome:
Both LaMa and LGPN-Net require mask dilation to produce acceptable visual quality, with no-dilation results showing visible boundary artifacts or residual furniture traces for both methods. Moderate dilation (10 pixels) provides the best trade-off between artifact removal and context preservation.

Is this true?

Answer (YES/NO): NO